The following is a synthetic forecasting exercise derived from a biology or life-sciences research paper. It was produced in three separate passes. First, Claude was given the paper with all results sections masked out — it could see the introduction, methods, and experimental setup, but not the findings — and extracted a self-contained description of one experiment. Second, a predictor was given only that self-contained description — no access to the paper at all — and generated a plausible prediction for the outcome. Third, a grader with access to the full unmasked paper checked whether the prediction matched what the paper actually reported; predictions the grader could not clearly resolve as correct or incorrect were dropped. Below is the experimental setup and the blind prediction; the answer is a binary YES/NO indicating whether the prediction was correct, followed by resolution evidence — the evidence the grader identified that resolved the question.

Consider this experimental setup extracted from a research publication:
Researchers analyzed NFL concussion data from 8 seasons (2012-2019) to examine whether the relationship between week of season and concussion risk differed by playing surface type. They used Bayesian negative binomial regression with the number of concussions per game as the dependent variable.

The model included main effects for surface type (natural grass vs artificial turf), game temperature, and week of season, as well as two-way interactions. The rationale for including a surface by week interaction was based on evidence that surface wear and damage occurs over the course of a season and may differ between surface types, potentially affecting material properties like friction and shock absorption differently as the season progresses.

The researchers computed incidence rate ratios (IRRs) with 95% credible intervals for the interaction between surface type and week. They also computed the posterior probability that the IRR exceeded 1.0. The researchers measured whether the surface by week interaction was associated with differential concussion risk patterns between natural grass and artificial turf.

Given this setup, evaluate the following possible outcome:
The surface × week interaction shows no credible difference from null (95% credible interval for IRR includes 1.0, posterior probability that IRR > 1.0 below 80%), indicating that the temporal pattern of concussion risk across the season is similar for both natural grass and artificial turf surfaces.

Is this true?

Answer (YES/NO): NO